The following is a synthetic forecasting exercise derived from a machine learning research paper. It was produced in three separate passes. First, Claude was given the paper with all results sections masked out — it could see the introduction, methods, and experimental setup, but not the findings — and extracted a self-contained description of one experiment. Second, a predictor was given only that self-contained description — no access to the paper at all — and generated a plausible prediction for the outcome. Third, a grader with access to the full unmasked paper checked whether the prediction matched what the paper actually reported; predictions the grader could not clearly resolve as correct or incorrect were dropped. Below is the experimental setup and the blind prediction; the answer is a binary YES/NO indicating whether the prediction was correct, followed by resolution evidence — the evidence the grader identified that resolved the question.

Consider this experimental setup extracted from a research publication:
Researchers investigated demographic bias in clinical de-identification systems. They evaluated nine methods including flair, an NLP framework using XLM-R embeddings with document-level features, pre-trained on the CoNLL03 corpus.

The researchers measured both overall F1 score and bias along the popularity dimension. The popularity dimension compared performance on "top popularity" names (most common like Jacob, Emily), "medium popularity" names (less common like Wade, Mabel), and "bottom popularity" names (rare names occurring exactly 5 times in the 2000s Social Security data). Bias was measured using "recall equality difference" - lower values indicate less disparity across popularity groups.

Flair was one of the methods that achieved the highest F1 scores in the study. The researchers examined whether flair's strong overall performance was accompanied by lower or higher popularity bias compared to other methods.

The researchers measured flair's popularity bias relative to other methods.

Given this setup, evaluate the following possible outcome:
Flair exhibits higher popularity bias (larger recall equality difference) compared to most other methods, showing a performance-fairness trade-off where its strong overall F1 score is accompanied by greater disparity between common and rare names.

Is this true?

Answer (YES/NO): NO